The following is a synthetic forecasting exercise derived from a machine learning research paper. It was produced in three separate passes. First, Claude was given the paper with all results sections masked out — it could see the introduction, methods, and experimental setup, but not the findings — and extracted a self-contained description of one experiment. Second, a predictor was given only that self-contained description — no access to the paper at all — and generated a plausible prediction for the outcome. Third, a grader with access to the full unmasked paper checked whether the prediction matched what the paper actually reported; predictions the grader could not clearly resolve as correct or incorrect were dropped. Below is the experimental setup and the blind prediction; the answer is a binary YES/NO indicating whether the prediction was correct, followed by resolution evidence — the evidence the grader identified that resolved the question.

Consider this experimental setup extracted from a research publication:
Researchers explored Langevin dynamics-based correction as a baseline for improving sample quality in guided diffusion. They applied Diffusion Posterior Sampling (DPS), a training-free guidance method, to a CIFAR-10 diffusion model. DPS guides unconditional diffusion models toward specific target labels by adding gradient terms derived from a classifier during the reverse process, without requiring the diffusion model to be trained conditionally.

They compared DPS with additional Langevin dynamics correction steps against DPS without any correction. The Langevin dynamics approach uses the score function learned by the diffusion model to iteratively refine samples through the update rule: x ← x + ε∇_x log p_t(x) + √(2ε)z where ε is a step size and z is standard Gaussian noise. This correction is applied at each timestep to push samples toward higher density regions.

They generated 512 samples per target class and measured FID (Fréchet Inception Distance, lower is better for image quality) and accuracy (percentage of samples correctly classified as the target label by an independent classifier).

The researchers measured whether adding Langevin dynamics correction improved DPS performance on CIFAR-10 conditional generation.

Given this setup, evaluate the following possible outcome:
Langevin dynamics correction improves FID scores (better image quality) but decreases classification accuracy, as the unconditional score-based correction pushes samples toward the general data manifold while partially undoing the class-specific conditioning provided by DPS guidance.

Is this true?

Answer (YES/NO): NO